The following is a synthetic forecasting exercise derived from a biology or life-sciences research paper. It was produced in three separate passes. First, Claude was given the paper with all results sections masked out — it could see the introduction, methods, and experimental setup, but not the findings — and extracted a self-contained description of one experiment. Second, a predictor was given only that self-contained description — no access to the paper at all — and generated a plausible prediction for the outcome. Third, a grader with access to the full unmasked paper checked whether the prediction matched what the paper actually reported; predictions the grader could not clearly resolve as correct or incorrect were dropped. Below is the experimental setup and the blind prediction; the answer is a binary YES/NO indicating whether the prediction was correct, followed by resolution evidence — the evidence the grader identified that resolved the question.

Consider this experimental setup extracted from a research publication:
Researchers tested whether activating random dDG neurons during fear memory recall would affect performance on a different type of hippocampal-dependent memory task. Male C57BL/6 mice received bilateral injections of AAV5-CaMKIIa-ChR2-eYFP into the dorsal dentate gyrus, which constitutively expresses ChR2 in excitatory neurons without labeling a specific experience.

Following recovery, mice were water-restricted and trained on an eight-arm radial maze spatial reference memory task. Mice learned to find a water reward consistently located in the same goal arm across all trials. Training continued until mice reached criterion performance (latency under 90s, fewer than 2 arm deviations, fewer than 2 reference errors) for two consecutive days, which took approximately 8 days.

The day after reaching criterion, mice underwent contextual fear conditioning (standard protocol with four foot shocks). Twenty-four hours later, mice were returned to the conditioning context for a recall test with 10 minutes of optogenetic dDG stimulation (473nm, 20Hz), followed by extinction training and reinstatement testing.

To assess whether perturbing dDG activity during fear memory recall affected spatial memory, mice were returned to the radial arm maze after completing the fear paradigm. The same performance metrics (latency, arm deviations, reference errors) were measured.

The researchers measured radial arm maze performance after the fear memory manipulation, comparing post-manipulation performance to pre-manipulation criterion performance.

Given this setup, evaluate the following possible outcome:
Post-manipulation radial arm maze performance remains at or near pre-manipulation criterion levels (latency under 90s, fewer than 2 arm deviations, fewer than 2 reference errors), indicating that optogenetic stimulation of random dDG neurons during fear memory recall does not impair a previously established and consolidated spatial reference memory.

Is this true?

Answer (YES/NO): YES